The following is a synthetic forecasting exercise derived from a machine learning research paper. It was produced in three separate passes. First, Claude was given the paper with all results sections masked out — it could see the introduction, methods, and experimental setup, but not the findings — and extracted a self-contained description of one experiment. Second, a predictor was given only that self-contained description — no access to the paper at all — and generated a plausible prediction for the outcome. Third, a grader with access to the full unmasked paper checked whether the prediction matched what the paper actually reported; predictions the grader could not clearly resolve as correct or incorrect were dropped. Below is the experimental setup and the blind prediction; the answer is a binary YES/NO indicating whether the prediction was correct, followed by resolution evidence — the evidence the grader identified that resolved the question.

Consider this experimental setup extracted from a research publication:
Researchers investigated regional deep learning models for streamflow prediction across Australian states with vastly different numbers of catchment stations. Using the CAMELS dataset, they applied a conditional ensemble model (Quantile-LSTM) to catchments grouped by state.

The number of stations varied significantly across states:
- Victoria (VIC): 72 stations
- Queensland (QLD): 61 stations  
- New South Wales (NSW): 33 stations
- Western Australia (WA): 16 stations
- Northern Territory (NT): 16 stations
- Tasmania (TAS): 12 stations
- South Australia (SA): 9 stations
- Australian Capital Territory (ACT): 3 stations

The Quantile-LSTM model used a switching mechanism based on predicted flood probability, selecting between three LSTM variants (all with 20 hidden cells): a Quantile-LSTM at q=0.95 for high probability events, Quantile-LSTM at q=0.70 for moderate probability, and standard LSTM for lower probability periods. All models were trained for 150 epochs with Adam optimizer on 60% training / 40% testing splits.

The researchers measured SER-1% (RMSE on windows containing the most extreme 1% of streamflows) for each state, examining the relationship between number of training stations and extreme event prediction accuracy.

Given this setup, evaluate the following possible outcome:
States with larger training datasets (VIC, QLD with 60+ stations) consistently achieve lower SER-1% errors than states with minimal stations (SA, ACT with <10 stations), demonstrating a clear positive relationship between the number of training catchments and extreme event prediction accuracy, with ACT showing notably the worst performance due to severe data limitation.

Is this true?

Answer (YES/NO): NO